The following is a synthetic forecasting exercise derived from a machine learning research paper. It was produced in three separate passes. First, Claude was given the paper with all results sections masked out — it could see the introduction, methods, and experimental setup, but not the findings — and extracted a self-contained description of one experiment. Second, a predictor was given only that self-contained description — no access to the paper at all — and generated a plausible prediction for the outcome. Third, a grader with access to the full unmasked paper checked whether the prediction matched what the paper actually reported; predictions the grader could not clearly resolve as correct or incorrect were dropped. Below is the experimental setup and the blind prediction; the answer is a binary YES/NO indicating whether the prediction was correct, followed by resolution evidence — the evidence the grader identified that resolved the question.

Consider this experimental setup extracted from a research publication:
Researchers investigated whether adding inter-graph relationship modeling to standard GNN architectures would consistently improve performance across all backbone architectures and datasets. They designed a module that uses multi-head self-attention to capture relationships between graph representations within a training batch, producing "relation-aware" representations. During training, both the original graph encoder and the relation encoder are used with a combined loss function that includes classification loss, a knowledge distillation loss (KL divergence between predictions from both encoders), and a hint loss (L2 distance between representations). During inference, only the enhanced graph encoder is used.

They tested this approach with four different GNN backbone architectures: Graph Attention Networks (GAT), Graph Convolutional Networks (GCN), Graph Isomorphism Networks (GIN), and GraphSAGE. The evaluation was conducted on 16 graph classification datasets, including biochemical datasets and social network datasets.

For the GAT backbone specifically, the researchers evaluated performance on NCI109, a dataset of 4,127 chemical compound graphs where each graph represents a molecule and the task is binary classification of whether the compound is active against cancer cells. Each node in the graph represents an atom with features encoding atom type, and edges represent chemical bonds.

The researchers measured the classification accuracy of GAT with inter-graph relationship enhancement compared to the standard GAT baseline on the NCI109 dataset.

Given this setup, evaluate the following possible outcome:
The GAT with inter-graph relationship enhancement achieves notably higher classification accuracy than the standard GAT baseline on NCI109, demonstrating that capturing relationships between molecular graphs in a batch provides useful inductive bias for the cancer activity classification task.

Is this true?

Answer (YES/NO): NO